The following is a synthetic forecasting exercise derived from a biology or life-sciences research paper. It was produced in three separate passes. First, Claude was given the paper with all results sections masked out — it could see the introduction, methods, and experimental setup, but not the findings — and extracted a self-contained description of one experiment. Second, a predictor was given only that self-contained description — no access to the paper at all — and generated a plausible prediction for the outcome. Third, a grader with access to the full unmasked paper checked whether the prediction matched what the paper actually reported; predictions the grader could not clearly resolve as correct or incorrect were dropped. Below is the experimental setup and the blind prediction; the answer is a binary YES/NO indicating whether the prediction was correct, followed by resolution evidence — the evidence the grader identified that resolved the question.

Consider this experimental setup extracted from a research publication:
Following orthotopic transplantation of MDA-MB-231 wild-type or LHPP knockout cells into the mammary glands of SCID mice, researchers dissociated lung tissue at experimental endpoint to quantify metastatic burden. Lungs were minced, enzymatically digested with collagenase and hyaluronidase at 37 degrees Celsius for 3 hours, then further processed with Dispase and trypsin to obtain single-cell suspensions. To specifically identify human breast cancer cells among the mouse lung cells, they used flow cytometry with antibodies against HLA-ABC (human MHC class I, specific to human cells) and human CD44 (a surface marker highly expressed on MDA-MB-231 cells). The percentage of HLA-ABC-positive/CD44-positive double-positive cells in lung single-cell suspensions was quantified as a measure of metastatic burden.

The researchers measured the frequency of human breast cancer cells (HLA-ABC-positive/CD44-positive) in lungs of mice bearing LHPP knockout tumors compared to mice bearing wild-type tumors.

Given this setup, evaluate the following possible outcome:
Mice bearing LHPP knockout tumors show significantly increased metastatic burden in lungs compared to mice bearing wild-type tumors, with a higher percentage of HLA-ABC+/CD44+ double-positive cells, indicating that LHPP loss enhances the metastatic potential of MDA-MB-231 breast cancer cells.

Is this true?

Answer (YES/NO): NO